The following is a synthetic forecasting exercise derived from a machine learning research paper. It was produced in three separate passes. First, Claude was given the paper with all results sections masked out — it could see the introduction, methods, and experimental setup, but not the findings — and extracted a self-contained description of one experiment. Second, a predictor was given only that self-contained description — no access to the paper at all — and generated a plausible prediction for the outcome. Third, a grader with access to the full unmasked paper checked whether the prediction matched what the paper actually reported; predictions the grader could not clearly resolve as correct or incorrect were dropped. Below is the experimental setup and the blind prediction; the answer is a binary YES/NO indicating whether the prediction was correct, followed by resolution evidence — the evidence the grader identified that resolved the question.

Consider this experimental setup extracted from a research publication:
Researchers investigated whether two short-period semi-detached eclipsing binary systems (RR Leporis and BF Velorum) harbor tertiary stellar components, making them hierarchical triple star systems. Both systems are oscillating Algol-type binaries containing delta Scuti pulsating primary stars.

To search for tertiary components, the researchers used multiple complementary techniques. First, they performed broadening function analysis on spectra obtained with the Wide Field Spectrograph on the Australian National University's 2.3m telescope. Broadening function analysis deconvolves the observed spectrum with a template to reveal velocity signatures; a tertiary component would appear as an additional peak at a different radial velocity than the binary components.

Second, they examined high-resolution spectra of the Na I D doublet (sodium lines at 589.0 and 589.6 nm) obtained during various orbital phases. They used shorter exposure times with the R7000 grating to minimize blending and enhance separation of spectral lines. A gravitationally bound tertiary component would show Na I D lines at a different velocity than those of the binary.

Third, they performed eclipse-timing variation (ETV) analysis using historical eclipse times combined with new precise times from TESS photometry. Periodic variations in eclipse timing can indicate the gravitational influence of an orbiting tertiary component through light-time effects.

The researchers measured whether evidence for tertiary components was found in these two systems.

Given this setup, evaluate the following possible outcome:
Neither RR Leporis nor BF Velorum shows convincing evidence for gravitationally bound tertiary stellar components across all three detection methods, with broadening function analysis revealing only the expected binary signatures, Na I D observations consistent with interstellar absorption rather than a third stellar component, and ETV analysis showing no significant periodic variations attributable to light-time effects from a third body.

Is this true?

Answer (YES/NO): NO